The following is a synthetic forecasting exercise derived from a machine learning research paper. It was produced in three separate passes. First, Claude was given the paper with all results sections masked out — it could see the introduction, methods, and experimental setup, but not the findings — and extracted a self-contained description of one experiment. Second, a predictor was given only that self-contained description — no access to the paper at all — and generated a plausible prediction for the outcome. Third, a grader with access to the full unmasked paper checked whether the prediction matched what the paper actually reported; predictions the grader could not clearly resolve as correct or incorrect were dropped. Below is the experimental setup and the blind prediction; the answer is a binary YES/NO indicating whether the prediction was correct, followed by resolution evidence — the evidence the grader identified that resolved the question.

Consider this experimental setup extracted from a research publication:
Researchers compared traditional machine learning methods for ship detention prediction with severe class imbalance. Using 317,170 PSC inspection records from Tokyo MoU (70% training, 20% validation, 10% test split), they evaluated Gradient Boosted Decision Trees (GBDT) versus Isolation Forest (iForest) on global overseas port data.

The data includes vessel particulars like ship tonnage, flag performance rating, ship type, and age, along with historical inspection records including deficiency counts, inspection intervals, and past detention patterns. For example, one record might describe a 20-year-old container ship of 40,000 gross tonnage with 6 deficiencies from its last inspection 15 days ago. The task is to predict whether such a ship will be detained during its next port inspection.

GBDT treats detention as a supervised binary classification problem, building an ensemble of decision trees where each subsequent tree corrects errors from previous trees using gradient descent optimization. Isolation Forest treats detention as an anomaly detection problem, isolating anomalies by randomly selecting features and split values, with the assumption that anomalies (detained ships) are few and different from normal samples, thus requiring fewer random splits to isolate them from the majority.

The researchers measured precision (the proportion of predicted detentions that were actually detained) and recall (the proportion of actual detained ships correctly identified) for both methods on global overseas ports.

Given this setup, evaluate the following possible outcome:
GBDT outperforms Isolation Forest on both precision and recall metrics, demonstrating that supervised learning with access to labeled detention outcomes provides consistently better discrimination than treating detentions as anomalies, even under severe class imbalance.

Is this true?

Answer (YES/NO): NO